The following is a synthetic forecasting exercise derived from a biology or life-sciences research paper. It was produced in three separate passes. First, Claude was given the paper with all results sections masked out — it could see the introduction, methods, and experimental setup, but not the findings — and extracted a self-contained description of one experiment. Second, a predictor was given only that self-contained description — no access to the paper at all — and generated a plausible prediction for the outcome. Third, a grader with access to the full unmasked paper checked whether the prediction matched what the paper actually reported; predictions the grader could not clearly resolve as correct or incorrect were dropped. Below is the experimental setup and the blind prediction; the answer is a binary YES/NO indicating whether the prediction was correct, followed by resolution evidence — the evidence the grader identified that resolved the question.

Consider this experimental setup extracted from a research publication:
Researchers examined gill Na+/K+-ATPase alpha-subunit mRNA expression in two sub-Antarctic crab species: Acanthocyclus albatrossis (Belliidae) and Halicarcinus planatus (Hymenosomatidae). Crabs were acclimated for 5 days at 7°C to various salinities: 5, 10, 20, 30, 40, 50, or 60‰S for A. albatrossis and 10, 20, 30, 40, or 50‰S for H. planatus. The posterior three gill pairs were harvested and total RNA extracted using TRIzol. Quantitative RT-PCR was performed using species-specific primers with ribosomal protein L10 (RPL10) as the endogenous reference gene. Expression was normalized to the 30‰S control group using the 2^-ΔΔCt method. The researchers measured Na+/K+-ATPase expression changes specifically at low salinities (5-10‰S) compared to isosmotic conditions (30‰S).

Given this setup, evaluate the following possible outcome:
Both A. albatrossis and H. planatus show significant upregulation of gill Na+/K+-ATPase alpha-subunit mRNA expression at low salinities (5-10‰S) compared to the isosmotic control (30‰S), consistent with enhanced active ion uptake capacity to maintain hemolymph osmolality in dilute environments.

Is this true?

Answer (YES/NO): NO